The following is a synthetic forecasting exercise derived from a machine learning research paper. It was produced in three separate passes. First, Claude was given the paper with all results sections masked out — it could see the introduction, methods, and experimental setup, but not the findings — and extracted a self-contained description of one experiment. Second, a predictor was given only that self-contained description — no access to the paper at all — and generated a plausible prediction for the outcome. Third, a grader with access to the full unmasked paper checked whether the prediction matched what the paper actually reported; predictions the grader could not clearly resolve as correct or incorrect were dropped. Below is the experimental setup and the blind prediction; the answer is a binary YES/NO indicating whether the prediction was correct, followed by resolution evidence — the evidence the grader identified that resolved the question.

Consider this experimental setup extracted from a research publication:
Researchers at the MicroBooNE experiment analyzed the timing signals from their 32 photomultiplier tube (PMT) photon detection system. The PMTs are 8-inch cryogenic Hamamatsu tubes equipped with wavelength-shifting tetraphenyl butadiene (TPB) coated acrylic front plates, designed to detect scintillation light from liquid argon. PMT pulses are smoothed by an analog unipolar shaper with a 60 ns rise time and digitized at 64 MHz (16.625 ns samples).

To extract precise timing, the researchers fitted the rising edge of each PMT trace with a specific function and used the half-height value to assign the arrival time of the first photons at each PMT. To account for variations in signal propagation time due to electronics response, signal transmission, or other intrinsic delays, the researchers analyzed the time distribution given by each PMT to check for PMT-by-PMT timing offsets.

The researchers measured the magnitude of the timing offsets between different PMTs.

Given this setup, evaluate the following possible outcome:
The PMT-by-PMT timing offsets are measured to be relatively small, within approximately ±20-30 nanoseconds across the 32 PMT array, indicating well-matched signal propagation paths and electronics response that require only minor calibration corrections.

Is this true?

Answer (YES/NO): NO